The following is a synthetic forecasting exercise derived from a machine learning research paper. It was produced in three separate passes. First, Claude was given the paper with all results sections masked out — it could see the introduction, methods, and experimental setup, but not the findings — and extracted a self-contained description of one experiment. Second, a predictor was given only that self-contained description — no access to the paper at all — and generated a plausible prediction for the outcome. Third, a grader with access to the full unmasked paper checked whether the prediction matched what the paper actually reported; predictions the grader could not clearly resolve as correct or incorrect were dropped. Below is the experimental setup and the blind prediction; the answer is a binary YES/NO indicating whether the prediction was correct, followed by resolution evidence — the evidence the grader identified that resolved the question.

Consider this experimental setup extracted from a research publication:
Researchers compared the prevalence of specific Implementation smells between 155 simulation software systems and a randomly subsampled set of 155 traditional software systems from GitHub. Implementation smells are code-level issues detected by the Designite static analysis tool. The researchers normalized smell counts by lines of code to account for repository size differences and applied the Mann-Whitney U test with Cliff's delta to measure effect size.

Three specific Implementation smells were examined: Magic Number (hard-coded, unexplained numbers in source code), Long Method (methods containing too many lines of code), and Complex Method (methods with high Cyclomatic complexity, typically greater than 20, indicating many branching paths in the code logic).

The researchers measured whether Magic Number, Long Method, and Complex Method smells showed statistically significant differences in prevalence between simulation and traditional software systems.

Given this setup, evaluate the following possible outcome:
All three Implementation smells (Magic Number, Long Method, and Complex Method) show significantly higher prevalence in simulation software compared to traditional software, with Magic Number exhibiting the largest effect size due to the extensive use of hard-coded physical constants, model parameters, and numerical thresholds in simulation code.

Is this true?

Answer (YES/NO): NO